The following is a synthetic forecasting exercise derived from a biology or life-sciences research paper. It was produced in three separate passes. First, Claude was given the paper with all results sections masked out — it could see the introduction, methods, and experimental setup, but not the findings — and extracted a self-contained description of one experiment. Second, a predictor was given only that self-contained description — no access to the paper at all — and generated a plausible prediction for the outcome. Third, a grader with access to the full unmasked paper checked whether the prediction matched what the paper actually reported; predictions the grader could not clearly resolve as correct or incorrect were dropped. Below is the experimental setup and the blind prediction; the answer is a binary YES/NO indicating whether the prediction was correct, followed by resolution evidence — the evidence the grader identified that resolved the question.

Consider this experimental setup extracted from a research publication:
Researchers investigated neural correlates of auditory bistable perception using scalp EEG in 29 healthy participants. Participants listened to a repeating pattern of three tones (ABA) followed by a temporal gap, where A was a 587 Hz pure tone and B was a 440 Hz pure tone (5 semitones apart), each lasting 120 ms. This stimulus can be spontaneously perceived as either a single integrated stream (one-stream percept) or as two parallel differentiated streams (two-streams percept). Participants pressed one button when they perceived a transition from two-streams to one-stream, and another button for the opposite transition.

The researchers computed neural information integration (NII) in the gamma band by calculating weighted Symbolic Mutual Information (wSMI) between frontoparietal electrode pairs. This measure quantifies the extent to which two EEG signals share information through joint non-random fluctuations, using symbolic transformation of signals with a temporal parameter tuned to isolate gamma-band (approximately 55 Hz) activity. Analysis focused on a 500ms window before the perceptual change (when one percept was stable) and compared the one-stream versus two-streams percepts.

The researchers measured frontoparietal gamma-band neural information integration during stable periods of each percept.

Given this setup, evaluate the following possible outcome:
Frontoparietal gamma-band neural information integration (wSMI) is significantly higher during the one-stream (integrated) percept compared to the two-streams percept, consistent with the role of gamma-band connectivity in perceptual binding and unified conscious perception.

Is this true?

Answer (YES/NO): YES